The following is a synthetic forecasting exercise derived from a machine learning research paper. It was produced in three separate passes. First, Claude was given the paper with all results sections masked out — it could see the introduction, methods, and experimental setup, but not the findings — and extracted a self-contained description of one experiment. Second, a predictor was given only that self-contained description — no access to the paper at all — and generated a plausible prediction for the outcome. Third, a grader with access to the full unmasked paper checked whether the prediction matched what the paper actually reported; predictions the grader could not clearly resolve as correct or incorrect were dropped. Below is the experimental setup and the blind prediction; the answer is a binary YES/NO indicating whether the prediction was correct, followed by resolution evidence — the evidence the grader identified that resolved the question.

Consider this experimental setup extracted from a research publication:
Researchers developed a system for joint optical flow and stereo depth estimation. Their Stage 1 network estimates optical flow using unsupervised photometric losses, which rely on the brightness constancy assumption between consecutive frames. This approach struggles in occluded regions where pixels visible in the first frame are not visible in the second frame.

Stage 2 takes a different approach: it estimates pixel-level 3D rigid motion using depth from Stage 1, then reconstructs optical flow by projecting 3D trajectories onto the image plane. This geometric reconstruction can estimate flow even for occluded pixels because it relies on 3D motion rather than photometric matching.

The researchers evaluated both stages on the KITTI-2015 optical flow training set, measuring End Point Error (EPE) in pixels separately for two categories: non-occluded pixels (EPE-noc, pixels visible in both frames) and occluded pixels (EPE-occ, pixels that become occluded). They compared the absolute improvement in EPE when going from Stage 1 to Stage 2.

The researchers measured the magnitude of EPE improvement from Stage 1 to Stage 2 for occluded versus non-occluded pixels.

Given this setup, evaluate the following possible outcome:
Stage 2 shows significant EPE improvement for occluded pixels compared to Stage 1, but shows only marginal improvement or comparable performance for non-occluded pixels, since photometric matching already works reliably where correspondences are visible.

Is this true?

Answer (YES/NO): NO